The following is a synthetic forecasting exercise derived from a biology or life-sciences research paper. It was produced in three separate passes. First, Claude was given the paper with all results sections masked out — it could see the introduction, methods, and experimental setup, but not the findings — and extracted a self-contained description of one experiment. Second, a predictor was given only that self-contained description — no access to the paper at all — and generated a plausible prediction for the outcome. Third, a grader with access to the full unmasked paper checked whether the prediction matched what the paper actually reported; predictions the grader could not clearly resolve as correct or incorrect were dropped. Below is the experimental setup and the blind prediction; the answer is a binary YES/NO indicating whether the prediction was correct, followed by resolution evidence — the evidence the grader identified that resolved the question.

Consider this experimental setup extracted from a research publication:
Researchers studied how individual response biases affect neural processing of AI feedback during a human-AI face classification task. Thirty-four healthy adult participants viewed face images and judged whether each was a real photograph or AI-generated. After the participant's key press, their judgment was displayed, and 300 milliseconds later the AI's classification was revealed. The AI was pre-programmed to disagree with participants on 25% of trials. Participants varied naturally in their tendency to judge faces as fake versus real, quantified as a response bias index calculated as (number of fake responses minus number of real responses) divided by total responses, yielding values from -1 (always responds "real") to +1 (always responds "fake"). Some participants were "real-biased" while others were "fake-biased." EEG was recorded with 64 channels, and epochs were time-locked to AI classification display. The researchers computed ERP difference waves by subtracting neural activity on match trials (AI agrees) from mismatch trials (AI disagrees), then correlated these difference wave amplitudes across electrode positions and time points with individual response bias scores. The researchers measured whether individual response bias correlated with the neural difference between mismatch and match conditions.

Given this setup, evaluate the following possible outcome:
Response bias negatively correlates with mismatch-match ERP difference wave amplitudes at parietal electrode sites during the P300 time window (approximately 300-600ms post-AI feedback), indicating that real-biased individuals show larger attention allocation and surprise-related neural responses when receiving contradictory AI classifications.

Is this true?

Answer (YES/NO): NO